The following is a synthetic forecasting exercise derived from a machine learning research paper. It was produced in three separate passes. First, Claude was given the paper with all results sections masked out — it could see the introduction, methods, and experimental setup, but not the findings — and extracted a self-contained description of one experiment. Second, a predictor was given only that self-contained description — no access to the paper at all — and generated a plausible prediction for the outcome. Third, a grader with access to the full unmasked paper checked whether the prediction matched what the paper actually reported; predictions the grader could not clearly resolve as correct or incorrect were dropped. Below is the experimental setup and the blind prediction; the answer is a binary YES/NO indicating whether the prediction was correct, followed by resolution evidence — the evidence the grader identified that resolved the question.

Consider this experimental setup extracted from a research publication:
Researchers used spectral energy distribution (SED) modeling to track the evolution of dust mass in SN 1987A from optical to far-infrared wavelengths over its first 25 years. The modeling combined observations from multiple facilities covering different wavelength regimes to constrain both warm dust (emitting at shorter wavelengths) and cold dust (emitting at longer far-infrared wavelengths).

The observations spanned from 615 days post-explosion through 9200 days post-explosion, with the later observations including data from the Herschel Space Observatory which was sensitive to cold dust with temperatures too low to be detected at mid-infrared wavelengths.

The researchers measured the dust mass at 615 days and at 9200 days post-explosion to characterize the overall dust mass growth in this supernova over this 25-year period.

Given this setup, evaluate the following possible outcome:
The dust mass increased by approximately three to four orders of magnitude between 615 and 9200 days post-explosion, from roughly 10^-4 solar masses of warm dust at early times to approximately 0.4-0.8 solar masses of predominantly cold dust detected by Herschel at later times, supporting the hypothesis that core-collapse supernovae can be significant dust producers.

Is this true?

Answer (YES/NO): NO